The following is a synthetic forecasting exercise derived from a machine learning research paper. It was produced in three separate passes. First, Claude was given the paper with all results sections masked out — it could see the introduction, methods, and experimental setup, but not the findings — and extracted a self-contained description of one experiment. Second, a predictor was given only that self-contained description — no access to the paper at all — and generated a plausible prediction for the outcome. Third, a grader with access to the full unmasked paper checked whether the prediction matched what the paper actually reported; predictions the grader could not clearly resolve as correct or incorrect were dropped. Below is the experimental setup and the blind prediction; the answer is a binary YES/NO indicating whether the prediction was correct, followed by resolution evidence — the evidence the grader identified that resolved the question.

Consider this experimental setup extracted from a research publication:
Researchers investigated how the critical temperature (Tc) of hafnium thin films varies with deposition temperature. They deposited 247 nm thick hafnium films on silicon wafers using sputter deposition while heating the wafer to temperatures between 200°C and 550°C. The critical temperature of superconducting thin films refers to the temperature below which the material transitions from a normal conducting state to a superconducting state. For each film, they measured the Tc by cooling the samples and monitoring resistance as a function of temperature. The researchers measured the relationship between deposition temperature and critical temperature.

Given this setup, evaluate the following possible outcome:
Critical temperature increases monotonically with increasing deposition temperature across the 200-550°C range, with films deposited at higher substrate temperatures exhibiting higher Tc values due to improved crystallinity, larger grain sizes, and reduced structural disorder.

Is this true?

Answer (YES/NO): NO